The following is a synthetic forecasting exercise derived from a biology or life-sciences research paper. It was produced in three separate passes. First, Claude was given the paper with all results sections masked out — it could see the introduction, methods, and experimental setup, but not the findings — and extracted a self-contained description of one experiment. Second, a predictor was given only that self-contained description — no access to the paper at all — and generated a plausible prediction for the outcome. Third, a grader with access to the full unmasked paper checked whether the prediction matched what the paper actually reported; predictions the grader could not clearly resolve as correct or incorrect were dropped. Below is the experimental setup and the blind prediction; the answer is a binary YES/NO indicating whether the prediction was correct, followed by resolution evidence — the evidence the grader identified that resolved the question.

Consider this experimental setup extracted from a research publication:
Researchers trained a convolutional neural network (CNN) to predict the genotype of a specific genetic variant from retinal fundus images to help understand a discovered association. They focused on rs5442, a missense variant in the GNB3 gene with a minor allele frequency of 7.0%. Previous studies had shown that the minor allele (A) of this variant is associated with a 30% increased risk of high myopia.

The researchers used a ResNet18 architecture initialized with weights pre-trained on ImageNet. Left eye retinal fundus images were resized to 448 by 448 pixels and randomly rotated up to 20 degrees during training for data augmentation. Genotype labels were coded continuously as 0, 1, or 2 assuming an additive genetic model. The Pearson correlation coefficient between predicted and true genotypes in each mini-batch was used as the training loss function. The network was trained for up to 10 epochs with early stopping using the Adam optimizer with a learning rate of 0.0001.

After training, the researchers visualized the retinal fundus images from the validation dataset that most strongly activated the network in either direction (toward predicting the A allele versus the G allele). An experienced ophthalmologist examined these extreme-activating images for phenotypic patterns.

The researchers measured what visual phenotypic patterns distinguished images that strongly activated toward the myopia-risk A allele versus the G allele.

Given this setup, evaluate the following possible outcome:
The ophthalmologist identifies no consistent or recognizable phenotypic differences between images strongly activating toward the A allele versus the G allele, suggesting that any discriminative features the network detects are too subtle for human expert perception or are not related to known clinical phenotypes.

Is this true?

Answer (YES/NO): NO